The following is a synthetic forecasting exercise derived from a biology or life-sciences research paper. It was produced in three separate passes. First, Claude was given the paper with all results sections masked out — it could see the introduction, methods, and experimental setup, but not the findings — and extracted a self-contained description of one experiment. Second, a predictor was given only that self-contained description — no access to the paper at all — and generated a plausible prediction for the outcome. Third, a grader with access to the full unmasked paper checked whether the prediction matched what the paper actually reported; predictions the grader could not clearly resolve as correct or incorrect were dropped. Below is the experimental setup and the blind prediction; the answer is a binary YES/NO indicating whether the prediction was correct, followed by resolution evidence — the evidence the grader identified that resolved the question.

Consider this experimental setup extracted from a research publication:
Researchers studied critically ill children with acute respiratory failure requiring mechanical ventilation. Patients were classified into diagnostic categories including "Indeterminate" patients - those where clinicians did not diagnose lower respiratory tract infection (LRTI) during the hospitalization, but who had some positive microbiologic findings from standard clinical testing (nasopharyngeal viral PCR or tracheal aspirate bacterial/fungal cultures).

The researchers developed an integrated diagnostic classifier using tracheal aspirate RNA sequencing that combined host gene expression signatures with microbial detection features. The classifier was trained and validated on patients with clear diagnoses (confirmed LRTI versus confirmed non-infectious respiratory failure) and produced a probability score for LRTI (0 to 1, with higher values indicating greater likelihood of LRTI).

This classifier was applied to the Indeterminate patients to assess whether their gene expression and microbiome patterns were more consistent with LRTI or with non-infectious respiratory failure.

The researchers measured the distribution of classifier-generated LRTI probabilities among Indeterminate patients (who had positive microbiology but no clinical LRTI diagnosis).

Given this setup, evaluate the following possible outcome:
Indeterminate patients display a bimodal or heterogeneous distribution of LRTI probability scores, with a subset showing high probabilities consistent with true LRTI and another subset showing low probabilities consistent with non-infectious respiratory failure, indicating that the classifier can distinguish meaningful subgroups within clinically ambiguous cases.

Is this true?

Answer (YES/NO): YES